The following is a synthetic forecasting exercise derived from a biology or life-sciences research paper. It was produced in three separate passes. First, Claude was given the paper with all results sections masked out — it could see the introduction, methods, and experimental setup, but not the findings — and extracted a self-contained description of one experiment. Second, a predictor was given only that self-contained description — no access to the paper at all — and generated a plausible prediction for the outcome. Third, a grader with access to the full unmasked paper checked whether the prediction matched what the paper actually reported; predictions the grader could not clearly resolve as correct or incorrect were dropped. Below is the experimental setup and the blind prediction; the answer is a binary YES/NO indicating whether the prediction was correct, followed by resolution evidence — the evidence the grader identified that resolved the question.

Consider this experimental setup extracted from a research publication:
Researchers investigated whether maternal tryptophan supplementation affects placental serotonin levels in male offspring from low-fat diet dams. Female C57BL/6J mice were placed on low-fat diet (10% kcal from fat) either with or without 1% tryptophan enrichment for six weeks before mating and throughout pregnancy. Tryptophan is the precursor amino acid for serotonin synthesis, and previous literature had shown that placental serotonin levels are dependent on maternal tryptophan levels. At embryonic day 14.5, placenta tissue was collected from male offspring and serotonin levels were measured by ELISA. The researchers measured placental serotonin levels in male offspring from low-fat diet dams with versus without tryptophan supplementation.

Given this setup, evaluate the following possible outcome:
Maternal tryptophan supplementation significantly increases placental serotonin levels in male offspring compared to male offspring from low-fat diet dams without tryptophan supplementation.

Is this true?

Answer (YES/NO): YES